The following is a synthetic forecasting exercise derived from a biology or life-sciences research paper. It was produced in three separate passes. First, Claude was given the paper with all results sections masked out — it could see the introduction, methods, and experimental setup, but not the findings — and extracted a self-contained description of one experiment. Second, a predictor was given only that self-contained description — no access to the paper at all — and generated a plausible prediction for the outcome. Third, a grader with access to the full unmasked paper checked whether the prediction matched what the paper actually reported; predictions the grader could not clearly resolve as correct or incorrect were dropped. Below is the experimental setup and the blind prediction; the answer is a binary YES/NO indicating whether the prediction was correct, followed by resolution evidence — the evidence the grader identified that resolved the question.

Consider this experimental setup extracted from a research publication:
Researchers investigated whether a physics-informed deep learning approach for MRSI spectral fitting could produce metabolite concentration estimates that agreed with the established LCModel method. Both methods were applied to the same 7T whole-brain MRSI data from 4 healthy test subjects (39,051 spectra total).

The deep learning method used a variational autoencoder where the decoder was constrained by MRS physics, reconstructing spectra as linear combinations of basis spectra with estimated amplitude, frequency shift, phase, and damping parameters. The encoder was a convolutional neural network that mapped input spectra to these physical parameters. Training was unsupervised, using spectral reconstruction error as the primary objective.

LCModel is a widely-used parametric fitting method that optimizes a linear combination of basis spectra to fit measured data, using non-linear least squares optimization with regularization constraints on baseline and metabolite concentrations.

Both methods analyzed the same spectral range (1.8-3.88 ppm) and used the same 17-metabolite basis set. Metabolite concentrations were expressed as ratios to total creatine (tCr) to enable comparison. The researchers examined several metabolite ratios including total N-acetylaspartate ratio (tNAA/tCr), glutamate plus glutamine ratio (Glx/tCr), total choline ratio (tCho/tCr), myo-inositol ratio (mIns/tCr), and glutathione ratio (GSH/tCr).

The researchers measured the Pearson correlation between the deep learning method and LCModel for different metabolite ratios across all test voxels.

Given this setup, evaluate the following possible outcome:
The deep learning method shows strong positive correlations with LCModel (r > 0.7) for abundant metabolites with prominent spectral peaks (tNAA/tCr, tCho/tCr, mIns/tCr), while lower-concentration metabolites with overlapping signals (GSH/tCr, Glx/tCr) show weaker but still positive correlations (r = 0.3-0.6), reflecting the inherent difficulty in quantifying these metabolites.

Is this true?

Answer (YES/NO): NO